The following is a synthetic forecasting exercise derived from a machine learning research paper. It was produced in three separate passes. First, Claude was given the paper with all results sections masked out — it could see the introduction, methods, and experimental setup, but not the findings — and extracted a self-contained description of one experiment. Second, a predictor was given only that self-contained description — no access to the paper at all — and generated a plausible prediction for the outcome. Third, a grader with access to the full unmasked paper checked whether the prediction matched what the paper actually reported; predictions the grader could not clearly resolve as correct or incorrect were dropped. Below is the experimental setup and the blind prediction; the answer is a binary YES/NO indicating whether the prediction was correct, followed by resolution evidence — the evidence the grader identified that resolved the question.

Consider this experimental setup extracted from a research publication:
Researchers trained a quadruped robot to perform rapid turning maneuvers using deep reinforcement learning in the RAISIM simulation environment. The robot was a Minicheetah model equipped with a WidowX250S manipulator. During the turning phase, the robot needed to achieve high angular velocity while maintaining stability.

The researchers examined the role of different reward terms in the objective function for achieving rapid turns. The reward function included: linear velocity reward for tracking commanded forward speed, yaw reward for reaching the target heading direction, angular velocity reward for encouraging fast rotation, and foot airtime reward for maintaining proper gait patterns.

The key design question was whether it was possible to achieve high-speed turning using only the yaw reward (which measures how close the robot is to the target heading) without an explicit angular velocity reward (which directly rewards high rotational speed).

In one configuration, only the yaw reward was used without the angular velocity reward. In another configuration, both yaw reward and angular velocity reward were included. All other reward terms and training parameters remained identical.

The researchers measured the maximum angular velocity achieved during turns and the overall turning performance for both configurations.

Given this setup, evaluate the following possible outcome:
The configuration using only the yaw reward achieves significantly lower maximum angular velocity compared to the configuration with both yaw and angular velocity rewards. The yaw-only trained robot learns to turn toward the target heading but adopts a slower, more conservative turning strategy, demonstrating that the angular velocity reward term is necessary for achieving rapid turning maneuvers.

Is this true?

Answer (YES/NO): NO